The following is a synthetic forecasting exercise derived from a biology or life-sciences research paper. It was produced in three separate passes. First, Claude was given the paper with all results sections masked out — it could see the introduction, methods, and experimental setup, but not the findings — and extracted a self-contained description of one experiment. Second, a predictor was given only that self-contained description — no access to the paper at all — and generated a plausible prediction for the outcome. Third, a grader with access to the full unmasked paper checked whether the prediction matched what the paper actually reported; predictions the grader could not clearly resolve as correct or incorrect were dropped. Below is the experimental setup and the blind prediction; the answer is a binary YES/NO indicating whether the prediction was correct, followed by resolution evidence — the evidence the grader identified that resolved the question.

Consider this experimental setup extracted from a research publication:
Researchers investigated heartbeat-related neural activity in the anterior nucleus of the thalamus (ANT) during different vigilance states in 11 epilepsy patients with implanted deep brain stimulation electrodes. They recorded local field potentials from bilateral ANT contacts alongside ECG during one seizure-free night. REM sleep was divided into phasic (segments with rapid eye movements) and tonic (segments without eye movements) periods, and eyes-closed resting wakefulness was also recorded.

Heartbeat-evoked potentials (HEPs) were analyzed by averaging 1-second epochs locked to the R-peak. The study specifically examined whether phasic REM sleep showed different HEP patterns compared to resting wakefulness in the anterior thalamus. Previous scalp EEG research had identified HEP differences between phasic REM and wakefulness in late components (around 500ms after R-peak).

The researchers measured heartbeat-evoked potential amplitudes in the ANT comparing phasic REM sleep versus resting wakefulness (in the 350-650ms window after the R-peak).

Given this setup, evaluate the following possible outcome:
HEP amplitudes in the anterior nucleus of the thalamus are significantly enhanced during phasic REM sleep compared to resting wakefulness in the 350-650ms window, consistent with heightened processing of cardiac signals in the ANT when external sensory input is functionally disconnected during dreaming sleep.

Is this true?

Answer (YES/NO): NO